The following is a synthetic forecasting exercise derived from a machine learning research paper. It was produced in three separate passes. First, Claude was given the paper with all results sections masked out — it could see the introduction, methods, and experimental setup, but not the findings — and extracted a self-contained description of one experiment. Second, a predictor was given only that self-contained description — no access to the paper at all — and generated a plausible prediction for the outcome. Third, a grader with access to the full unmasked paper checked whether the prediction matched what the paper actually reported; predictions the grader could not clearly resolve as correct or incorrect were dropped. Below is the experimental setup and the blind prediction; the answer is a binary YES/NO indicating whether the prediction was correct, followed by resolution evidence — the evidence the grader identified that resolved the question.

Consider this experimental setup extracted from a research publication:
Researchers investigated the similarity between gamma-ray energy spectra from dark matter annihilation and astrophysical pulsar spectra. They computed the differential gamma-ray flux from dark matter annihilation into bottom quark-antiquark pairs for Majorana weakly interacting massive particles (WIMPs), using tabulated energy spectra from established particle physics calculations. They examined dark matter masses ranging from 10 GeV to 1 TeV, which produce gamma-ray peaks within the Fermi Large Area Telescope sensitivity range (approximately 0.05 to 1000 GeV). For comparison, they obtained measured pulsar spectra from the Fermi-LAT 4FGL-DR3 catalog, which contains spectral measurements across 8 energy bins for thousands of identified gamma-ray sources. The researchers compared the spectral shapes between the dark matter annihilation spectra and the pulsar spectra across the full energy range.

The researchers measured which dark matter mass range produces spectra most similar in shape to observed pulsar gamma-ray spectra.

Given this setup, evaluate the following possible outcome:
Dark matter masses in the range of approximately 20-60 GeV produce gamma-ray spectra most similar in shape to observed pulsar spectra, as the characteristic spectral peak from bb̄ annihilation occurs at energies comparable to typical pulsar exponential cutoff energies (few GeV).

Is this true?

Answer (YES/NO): YES